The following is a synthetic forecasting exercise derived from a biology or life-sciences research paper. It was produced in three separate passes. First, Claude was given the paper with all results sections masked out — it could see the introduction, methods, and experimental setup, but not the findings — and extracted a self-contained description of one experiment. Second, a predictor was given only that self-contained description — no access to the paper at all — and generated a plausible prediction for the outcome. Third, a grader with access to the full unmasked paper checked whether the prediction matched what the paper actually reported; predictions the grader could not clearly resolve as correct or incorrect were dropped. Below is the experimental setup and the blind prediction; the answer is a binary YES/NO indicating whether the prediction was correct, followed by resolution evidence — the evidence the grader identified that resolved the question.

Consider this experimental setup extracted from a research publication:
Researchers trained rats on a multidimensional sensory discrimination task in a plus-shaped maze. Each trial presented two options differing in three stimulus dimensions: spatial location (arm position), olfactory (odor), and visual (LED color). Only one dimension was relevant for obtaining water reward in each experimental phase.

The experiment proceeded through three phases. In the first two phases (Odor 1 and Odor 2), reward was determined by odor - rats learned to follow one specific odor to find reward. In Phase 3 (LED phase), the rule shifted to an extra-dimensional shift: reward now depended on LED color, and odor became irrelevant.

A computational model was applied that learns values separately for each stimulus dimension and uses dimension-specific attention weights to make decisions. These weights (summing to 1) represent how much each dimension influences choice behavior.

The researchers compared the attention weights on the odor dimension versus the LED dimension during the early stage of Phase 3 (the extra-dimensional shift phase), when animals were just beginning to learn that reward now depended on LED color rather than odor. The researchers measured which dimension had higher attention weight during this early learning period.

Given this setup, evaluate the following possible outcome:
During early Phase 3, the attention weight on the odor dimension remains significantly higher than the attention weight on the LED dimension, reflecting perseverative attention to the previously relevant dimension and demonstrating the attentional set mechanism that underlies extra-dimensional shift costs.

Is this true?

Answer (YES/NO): YES